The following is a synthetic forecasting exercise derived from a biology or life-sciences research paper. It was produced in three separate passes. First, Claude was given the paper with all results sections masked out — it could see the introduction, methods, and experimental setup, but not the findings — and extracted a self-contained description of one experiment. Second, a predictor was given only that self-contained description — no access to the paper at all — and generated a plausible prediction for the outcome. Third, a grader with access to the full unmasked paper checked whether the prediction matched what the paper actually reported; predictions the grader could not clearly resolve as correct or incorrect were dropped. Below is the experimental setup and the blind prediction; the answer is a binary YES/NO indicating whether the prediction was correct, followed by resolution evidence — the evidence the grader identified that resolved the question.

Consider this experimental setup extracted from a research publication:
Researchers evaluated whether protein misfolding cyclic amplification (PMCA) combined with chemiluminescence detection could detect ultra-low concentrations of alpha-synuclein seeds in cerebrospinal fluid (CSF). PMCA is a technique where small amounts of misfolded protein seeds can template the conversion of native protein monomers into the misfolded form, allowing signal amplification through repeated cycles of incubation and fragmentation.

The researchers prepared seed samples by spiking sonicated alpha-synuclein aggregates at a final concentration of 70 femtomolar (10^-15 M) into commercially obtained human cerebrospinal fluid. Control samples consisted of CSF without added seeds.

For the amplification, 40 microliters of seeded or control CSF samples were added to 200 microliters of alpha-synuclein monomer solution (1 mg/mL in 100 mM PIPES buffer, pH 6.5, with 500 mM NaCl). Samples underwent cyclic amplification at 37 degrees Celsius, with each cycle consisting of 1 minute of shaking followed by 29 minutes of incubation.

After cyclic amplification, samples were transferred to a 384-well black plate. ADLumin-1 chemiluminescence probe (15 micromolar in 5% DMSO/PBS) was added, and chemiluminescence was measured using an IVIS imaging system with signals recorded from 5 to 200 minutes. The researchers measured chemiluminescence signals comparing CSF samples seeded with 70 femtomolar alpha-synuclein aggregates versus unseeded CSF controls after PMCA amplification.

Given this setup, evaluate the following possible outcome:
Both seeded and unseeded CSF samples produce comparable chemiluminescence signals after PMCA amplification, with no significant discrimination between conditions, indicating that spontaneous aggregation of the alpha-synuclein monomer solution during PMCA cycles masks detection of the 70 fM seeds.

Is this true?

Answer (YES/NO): NO